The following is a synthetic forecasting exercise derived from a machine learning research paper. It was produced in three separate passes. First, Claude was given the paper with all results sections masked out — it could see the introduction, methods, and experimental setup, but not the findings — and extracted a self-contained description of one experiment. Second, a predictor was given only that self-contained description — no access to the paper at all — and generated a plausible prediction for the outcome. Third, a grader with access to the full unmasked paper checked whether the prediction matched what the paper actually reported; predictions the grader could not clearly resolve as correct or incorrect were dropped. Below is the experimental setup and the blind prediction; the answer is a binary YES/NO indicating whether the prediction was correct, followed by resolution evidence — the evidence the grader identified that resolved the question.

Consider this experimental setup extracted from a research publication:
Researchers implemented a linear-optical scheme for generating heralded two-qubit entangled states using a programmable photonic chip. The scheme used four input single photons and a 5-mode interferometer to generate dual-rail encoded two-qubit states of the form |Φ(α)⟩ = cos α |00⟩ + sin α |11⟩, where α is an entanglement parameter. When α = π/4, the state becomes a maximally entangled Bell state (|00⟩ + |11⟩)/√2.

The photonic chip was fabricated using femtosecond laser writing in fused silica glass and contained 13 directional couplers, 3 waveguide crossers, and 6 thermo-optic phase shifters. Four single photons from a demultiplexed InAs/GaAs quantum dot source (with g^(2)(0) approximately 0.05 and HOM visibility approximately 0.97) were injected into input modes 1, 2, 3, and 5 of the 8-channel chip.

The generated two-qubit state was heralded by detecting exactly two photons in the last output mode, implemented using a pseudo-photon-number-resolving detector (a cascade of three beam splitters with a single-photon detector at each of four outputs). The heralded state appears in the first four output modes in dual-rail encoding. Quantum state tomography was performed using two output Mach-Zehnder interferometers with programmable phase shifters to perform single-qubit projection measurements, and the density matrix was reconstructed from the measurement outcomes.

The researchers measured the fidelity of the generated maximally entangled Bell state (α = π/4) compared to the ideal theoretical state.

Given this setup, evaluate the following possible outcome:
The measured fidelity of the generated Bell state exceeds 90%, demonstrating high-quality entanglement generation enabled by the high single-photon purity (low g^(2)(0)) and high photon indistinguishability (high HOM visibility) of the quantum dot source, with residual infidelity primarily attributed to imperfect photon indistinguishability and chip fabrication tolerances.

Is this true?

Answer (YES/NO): YES